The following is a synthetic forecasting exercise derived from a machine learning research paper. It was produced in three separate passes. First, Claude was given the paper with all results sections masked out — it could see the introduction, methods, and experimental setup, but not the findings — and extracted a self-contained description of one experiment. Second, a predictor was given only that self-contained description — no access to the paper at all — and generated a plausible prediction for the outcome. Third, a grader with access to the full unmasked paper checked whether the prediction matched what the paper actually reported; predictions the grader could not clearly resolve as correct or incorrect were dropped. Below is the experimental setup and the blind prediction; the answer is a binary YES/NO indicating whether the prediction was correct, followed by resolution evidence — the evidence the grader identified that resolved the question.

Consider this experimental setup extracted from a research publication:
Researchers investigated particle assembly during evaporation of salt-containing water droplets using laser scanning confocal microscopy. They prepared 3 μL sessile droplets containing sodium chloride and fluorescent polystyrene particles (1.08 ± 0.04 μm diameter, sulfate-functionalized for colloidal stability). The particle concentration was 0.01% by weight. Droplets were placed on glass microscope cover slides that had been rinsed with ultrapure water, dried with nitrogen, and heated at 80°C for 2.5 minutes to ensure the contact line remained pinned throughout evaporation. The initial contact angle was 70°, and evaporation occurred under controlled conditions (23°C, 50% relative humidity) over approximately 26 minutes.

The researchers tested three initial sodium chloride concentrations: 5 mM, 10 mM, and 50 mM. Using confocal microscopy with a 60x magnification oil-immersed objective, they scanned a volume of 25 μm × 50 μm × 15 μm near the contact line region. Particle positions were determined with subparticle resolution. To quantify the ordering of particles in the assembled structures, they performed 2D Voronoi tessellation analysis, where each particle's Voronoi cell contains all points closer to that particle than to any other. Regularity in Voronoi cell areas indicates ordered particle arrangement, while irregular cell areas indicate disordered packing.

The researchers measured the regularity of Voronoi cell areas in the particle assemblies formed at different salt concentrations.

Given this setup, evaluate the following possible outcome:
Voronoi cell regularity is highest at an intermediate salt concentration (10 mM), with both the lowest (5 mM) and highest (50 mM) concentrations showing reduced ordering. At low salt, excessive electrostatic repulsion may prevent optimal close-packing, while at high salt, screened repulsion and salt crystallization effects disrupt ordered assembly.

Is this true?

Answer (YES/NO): NO